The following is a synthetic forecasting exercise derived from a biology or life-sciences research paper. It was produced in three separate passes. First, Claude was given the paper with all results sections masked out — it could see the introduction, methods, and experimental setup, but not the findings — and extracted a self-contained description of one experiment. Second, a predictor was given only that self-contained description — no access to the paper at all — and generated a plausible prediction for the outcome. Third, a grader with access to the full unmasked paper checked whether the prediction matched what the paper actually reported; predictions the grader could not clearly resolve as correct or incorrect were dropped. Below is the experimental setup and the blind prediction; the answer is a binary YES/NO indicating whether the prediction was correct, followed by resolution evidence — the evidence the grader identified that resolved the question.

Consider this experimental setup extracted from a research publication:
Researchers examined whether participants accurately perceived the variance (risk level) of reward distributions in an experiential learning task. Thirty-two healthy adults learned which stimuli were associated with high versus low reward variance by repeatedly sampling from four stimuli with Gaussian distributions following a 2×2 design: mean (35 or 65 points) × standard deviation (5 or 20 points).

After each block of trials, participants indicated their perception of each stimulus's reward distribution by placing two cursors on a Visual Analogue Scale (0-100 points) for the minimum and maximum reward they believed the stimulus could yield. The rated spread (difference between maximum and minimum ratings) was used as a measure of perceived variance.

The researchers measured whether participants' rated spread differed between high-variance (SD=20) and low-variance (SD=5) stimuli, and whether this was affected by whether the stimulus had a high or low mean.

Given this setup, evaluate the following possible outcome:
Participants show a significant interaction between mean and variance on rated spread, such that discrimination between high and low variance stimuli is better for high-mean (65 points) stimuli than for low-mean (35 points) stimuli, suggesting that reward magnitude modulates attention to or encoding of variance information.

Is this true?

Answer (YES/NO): YES